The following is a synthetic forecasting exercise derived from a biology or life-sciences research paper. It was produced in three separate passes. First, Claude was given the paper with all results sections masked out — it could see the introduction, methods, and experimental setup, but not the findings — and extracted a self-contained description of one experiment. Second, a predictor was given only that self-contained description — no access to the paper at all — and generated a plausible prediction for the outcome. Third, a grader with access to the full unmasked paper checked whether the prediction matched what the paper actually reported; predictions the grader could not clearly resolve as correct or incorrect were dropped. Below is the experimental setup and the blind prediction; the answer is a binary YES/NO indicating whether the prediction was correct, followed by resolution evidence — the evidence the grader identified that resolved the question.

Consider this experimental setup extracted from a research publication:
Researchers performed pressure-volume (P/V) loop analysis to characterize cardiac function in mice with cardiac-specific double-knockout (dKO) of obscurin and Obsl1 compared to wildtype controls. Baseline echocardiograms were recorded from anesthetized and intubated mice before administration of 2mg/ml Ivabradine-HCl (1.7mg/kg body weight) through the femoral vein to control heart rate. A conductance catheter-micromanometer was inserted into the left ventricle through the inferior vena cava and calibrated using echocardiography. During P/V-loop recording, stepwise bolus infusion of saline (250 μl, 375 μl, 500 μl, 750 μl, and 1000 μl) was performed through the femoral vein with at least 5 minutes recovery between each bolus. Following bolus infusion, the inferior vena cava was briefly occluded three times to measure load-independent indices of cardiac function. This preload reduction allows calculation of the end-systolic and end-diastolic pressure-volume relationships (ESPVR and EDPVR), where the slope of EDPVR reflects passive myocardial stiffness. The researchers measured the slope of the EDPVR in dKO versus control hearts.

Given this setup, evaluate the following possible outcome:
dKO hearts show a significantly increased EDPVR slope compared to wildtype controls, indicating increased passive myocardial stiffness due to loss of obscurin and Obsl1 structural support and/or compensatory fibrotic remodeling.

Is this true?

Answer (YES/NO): NO